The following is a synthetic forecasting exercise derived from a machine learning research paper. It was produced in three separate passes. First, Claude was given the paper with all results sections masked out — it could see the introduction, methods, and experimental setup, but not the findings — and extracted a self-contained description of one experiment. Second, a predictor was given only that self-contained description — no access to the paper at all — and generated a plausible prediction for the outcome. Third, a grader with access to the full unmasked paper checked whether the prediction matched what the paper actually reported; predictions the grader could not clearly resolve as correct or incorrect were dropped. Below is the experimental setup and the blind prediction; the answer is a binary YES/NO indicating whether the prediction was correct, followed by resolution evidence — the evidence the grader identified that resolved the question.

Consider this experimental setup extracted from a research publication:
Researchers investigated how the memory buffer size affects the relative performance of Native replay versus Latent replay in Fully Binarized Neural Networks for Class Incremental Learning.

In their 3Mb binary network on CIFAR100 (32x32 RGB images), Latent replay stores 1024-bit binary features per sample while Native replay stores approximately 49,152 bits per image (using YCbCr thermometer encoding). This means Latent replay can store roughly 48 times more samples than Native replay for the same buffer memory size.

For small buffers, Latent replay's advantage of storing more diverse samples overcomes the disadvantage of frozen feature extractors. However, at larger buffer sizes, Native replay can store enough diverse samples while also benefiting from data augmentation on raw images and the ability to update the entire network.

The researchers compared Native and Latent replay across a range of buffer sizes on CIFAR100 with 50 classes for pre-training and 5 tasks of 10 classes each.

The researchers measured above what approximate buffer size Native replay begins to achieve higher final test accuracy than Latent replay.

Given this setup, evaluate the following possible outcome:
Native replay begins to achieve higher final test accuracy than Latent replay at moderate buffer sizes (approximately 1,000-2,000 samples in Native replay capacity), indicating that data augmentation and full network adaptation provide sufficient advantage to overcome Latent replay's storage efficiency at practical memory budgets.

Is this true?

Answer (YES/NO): YES